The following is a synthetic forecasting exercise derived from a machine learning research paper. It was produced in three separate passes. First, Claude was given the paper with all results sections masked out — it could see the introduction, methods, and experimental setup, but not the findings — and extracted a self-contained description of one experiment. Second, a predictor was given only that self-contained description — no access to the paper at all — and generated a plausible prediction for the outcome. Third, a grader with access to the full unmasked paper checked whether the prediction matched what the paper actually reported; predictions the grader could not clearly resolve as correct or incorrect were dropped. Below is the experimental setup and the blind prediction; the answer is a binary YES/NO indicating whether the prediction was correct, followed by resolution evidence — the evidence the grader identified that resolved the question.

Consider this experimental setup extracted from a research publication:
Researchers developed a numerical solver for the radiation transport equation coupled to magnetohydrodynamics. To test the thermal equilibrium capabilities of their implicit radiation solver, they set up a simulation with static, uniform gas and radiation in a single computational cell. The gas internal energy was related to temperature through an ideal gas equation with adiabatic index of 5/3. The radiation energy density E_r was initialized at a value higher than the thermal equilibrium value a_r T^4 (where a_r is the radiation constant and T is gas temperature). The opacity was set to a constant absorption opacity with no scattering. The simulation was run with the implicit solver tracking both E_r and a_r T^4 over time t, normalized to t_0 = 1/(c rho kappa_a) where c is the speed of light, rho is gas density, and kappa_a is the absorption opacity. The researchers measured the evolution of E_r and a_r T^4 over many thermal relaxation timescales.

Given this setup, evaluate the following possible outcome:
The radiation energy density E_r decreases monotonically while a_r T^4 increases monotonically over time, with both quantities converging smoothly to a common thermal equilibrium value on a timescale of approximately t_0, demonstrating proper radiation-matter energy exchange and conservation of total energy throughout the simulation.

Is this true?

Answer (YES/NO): YES